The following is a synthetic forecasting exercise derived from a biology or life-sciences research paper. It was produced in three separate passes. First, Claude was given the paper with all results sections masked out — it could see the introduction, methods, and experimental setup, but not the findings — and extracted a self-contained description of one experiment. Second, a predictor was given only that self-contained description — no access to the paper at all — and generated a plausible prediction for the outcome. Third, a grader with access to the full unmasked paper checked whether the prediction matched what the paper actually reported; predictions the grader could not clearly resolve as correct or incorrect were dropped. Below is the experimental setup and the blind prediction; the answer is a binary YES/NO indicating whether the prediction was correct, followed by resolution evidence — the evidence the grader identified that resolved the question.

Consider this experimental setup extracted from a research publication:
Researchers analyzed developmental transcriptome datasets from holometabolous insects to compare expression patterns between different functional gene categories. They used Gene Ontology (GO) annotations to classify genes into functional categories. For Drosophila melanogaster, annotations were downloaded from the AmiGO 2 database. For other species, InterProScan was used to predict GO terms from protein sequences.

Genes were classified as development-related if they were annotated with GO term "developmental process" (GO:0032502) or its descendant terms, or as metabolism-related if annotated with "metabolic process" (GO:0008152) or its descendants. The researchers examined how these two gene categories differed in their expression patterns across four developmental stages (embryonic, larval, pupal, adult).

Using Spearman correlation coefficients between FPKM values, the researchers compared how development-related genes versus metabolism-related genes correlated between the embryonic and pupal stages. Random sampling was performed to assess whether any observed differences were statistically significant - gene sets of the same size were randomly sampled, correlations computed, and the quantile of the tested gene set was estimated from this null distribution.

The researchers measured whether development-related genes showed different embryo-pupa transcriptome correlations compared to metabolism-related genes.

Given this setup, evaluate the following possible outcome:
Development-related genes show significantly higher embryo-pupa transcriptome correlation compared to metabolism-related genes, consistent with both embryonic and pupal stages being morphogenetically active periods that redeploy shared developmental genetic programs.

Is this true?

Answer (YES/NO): NO